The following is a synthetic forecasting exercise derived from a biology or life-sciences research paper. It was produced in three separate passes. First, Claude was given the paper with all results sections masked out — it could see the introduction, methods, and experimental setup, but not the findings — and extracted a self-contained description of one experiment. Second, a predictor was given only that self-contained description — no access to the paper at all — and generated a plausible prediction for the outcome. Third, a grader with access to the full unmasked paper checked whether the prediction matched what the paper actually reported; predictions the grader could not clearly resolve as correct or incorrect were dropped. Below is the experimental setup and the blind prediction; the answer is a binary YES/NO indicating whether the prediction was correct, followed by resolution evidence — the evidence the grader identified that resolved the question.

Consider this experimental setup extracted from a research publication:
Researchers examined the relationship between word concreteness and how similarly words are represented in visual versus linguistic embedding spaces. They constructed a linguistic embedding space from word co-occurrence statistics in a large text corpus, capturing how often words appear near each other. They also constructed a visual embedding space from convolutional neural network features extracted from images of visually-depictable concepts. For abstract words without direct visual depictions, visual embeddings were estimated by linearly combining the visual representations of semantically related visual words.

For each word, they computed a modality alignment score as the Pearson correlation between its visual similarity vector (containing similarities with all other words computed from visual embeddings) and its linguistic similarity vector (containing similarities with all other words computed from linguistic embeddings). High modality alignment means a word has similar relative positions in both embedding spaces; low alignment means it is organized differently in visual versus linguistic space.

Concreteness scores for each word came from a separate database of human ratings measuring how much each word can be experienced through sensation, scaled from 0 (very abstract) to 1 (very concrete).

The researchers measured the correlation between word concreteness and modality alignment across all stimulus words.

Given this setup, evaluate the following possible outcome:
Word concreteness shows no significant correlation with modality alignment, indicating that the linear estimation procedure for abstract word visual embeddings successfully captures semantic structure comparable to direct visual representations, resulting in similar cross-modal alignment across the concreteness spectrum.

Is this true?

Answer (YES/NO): NO